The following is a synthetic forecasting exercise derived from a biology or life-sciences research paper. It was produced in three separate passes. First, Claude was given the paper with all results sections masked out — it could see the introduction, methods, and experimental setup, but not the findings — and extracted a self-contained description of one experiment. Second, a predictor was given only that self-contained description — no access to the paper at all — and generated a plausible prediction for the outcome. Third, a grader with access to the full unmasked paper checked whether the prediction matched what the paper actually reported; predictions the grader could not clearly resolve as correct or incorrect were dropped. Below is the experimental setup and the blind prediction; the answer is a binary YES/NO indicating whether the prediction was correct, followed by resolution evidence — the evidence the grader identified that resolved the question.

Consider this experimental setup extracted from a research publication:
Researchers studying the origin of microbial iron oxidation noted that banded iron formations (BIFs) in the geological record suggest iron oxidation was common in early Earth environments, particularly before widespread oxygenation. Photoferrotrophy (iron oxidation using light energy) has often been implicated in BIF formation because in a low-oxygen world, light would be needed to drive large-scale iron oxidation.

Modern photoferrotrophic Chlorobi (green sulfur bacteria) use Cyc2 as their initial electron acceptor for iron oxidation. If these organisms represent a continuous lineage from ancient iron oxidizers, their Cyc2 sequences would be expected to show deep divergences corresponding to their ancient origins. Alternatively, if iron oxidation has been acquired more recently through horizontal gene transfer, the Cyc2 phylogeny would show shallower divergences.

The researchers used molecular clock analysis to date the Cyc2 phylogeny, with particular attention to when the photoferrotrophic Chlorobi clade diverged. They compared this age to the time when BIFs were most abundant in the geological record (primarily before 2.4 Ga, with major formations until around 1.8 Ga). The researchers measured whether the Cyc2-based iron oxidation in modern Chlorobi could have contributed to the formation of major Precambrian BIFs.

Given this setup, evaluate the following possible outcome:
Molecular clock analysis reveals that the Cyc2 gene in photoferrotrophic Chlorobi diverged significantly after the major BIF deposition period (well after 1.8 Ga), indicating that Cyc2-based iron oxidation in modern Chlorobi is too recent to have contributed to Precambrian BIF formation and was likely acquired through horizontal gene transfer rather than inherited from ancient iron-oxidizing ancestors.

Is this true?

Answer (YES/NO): YES